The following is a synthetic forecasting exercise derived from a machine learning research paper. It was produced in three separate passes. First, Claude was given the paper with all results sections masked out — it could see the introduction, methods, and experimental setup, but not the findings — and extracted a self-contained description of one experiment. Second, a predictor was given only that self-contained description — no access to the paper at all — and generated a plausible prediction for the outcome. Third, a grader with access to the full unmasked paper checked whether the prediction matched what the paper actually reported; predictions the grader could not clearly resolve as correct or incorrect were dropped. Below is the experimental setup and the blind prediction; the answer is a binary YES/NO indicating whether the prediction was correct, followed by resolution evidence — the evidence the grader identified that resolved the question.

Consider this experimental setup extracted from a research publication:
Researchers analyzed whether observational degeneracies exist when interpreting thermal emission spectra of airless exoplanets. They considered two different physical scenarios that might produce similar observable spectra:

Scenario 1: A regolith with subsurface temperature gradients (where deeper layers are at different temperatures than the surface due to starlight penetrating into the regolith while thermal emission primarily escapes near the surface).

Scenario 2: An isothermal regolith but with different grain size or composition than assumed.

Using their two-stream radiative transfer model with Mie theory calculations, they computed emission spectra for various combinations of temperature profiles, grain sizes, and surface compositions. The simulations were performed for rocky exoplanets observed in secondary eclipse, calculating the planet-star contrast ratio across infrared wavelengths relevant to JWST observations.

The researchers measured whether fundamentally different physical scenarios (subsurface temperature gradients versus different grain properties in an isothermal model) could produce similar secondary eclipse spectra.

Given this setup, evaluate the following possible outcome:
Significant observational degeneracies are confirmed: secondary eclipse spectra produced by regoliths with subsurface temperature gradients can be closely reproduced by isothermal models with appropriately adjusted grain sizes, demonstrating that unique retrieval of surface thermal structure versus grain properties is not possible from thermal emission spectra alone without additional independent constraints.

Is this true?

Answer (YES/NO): YES